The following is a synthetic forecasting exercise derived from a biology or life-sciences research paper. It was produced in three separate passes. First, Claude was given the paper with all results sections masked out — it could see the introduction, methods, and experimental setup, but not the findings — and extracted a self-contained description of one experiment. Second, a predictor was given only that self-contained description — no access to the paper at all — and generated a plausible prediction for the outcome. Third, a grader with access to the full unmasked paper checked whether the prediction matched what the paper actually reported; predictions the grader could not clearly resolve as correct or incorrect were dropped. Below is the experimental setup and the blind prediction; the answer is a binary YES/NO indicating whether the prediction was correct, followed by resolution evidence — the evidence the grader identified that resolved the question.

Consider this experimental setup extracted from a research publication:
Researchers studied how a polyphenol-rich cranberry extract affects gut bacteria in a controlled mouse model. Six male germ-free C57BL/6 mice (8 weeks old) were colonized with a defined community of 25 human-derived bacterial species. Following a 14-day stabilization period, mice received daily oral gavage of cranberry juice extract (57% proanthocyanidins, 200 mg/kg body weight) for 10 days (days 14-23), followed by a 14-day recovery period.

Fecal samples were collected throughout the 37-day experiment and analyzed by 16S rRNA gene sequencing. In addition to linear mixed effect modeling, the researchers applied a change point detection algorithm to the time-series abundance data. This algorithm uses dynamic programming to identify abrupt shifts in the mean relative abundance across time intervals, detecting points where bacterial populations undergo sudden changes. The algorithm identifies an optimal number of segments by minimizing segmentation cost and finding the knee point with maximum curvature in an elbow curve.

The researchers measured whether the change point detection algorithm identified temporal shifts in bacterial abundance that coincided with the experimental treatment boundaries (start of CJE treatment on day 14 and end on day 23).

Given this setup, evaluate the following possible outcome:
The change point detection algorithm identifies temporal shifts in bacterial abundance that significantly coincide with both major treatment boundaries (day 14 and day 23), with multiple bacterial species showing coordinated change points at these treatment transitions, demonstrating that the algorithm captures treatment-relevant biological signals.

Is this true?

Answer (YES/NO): NO